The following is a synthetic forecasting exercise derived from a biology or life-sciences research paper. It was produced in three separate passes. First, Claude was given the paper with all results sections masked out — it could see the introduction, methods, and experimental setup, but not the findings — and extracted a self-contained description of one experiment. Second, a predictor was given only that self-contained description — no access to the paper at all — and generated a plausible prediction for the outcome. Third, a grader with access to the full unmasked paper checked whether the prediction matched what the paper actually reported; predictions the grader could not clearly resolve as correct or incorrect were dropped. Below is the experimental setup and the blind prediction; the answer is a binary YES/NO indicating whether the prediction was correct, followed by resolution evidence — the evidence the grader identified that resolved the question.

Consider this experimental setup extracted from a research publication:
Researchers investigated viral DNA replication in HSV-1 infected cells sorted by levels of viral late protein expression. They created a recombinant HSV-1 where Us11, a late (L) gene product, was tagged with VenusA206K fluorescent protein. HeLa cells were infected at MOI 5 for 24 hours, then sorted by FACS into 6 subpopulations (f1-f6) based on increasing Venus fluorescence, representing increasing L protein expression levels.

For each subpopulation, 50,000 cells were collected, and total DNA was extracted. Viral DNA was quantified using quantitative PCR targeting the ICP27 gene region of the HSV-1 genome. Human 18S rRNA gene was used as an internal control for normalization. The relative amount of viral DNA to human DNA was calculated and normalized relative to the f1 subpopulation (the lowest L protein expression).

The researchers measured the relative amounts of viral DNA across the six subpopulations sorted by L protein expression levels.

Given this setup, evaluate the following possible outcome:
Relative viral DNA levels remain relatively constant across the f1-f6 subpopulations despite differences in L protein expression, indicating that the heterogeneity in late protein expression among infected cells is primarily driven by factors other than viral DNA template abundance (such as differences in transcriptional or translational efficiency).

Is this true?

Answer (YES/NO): NO